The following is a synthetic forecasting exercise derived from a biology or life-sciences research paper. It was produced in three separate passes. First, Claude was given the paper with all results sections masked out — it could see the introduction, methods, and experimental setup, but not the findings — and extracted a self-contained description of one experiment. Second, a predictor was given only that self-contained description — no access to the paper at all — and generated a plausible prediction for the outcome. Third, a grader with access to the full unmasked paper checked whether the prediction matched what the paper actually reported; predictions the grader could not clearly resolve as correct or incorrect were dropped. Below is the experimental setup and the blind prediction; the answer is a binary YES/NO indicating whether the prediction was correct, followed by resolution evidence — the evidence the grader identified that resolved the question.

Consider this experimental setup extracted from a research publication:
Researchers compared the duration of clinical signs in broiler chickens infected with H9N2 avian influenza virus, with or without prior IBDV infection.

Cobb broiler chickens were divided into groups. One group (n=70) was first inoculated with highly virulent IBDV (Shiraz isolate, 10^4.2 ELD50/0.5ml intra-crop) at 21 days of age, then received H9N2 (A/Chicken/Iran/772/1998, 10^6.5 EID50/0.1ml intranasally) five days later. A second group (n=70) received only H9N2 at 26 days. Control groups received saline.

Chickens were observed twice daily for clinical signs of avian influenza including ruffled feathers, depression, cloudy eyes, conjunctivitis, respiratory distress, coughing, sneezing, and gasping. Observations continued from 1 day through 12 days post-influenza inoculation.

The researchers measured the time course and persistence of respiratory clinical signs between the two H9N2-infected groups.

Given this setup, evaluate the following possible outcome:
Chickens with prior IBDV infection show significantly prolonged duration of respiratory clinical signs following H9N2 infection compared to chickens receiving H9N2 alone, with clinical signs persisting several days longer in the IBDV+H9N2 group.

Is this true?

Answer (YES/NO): YES